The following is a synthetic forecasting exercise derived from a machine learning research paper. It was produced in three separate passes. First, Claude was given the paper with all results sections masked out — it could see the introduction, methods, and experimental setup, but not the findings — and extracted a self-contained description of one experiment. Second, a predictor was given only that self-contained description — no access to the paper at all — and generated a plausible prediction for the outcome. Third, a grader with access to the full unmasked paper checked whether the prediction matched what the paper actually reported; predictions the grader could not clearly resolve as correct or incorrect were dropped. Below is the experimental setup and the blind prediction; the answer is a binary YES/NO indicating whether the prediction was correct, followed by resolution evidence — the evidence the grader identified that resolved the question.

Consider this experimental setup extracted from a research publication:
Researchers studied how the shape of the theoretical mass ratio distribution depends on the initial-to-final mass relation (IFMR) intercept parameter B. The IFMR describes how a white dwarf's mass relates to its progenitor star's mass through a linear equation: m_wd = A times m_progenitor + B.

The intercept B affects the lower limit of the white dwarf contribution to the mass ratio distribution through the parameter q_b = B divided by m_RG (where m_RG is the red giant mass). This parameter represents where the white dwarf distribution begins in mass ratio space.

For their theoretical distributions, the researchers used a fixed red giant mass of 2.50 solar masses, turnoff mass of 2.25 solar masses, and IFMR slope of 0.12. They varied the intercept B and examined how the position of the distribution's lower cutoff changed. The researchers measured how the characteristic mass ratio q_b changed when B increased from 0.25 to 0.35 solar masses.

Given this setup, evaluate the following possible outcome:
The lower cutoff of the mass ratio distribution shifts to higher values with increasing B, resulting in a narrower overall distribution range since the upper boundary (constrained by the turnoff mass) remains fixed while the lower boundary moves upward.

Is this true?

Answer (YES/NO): NO